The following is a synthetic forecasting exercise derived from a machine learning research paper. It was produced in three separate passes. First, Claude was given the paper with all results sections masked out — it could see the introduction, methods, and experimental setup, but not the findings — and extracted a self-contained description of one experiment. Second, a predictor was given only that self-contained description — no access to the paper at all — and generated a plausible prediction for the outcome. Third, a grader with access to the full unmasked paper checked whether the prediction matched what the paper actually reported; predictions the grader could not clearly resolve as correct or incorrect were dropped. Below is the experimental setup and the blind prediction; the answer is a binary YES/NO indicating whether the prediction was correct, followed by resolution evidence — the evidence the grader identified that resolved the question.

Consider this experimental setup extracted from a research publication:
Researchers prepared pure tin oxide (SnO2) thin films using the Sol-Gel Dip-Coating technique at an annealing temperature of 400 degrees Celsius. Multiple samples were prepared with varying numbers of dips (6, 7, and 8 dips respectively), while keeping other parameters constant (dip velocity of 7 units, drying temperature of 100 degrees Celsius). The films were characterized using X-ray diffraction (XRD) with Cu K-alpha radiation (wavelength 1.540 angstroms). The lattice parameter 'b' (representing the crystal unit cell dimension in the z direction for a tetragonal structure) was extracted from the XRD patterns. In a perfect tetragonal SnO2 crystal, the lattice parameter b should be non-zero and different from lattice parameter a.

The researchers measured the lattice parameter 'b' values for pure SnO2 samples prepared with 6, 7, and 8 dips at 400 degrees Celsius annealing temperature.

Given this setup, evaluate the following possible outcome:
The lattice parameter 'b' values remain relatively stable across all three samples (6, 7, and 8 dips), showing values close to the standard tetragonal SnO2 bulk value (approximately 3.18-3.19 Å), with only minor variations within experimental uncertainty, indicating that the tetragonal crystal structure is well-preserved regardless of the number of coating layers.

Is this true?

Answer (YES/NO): NO